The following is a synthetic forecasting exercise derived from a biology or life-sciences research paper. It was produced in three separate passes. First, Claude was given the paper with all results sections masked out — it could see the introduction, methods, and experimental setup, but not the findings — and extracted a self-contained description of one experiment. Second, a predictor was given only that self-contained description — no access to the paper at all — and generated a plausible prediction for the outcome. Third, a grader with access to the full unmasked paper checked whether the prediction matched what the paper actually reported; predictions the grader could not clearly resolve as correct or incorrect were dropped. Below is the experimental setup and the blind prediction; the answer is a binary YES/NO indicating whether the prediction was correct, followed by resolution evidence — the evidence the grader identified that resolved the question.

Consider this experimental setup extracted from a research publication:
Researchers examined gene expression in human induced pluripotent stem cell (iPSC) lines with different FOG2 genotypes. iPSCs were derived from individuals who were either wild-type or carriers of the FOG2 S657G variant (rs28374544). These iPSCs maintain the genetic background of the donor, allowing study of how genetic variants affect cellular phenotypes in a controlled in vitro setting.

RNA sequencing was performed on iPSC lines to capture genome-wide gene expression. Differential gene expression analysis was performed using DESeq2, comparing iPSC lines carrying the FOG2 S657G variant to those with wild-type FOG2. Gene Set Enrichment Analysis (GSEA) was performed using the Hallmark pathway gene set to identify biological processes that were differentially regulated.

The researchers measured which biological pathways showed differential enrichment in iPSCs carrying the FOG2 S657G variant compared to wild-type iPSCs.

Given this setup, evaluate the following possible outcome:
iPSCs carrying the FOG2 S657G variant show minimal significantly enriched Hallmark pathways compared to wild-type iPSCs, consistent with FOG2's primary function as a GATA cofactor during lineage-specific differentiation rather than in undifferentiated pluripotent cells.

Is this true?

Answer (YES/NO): NO